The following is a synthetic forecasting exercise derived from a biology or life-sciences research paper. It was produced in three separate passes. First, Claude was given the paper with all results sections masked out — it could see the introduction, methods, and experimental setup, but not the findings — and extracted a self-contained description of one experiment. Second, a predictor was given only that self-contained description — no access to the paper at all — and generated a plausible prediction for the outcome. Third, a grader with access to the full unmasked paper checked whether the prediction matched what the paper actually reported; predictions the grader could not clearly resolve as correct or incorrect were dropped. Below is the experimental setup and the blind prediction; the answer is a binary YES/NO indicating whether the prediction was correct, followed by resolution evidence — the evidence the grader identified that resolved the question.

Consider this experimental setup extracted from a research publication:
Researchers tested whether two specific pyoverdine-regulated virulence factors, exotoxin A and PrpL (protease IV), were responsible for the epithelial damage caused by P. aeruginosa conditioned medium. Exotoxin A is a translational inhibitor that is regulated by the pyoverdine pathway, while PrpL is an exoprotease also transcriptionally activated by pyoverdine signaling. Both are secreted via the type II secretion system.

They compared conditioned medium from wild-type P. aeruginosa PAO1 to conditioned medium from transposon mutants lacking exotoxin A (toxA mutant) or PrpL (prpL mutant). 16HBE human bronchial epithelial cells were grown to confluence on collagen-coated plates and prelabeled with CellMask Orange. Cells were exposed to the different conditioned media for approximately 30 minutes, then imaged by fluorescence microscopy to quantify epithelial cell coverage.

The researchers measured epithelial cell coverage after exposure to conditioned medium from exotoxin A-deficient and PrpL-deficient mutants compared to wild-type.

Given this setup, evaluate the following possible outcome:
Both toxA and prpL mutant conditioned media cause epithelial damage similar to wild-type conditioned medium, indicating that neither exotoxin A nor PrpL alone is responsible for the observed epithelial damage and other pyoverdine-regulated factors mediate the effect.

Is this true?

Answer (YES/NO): YES